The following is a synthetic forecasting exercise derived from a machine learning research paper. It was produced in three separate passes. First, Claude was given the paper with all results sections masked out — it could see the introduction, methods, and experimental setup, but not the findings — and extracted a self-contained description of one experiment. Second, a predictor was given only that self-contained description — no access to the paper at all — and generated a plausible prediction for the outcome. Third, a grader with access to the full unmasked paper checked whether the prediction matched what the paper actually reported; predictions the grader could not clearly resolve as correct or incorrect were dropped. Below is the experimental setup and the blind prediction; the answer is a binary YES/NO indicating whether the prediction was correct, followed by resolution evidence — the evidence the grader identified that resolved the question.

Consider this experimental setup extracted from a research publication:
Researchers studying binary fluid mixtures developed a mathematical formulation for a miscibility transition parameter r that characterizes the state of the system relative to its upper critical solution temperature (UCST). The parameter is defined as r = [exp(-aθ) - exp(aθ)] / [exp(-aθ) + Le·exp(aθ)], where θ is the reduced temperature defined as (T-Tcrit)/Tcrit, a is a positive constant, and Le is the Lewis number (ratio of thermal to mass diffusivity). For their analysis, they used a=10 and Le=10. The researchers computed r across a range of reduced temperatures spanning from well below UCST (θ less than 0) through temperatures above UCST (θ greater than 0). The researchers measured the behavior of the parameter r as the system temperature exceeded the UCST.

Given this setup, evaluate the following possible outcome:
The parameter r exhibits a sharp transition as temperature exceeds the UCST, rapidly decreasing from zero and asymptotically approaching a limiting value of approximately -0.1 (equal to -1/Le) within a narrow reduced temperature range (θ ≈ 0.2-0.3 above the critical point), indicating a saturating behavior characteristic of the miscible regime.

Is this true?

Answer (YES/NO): NO